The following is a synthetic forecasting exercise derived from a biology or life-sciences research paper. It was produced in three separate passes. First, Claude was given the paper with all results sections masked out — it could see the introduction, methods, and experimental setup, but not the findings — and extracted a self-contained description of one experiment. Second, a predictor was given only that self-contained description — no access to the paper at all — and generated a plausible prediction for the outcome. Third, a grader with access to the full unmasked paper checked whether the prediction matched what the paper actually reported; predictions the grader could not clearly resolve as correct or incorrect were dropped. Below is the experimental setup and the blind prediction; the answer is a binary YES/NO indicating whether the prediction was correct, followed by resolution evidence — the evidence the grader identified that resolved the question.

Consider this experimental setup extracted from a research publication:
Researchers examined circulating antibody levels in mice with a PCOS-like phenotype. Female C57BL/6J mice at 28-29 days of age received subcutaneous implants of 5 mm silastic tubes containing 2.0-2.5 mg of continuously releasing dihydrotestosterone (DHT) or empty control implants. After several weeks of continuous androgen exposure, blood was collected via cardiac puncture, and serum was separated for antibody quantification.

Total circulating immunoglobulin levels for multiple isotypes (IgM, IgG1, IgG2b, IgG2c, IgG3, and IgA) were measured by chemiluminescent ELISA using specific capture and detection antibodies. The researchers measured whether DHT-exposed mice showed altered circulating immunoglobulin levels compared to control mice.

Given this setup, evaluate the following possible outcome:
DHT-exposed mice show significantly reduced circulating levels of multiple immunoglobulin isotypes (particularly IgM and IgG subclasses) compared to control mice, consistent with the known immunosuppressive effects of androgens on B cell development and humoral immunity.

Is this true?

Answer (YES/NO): NO